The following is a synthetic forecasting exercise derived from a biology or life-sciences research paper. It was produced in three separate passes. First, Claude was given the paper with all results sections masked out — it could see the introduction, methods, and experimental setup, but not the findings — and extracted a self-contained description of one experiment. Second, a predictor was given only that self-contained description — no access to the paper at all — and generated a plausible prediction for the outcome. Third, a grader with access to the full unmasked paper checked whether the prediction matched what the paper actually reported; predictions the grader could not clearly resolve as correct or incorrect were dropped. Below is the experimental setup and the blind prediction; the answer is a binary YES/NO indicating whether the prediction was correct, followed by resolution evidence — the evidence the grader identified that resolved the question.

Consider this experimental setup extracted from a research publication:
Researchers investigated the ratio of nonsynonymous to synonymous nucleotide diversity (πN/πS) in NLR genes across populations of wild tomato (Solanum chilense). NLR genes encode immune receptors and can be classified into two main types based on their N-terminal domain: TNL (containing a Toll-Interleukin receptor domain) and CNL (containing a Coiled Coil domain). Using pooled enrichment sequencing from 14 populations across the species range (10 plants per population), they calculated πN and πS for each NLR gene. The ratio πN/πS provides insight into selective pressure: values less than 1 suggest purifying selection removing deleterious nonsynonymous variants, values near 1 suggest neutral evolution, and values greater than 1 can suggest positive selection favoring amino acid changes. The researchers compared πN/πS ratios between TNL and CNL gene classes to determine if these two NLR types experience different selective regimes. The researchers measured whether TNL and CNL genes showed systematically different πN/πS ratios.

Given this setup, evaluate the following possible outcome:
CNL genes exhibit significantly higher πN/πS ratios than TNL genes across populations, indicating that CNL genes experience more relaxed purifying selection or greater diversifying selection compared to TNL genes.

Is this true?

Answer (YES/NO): YES